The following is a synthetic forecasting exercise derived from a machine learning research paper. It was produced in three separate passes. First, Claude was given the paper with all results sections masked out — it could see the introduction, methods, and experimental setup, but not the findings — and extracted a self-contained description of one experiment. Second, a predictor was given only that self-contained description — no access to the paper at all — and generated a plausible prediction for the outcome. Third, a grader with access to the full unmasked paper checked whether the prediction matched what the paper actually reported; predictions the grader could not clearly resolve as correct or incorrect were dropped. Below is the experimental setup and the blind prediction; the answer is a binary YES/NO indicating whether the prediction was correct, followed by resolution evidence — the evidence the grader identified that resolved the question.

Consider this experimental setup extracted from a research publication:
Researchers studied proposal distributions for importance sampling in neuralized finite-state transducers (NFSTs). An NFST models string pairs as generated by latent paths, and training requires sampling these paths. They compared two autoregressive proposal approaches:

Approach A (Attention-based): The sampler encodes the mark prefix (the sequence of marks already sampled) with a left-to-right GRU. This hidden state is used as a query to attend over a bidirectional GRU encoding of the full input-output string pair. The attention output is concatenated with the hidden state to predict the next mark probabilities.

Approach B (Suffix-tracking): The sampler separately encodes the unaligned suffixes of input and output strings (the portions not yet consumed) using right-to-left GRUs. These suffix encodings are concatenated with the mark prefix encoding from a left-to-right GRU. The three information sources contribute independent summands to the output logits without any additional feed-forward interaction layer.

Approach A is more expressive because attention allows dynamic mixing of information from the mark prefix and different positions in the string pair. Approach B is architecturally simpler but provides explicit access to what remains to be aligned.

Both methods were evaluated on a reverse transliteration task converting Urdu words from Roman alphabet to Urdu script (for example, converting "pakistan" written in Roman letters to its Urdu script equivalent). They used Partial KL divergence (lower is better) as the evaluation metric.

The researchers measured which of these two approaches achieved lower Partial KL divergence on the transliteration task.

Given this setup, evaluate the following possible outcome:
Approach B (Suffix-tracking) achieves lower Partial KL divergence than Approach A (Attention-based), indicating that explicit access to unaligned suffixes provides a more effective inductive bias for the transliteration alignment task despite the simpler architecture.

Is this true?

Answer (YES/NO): YES